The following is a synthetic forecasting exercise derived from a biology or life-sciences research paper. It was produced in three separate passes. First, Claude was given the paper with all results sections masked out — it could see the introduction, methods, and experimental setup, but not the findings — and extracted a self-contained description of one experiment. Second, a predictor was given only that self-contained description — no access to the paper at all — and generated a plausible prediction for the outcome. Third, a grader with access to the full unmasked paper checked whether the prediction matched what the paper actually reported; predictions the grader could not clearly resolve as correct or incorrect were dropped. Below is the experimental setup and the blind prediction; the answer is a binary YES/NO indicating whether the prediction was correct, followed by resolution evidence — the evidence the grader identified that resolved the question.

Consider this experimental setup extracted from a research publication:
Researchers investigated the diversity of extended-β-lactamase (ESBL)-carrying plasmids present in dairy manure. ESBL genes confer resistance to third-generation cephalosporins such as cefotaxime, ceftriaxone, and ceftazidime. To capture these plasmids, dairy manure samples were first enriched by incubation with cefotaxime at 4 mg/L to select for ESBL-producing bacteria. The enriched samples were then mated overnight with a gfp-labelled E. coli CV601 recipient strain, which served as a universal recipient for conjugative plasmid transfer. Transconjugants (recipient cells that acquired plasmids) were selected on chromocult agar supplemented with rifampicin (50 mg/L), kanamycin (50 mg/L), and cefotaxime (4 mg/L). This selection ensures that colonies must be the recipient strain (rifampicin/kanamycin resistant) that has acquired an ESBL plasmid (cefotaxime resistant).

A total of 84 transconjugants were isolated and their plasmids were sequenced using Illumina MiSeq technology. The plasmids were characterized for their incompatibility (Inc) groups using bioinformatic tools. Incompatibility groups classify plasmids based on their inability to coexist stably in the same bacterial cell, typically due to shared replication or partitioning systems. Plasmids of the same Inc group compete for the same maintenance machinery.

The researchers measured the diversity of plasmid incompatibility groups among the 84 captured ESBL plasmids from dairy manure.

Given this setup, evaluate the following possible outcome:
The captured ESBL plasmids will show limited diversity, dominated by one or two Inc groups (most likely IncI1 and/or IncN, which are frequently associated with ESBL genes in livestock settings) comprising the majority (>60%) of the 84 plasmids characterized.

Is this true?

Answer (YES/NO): NO